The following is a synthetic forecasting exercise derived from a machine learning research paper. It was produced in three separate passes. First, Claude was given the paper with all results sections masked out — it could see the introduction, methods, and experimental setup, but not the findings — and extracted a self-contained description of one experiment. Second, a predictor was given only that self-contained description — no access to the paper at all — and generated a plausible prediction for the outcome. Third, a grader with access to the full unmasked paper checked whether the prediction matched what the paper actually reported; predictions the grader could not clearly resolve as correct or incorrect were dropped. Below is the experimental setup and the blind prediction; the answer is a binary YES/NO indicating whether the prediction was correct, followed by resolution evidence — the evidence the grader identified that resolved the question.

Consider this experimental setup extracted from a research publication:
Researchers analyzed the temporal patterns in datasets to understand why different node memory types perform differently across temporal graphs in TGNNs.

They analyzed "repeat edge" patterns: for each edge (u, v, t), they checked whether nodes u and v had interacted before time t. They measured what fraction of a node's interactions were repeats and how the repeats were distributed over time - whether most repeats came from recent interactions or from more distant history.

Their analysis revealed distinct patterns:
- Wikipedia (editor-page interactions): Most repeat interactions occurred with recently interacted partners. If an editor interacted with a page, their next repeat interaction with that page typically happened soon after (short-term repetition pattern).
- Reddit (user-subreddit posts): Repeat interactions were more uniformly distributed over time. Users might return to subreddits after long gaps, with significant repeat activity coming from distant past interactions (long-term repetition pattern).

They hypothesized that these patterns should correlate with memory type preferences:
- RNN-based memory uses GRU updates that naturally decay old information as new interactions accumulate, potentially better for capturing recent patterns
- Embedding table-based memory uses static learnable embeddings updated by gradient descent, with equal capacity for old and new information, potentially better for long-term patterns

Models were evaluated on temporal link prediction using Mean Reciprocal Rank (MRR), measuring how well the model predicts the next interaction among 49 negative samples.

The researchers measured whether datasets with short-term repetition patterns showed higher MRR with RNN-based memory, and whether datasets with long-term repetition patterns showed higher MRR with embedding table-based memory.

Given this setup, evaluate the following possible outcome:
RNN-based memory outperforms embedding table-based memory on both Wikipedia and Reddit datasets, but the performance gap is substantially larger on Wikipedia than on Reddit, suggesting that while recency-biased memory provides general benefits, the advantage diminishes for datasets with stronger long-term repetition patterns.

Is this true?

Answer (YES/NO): NO